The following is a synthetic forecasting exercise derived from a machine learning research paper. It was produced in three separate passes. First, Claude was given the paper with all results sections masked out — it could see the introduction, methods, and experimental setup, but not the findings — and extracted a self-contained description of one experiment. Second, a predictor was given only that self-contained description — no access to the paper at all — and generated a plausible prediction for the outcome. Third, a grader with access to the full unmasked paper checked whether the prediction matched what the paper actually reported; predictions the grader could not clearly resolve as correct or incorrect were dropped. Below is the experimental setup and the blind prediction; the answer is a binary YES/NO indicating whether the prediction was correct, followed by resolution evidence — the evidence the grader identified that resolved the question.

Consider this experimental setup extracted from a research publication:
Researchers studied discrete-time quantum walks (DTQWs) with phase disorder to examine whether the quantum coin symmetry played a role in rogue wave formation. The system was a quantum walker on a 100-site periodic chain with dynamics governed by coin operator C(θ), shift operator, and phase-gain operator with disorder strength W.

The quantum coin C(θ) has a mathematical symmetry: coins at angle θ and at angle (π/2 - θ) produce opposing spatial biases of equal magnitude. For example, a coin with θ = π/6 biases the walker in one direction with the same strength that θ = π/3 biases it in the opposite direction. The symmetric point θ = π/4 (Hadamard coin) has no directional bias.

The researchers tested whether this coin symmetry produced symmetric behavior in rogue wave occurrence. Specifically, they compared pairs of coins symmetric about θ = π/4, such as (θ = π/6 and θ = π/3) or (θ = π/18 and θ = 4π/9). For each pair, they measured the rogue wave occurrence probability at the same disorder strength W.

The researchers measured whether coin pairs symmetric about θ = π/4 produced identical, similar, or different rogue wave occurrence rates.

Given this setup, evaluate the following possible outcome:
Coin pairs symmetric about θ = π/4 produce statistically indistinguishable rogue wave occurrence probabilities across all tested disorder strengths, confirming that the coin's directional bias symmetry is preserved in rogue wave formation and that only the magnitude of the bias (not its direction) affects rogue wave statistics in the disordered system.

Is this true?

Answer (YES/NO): NO